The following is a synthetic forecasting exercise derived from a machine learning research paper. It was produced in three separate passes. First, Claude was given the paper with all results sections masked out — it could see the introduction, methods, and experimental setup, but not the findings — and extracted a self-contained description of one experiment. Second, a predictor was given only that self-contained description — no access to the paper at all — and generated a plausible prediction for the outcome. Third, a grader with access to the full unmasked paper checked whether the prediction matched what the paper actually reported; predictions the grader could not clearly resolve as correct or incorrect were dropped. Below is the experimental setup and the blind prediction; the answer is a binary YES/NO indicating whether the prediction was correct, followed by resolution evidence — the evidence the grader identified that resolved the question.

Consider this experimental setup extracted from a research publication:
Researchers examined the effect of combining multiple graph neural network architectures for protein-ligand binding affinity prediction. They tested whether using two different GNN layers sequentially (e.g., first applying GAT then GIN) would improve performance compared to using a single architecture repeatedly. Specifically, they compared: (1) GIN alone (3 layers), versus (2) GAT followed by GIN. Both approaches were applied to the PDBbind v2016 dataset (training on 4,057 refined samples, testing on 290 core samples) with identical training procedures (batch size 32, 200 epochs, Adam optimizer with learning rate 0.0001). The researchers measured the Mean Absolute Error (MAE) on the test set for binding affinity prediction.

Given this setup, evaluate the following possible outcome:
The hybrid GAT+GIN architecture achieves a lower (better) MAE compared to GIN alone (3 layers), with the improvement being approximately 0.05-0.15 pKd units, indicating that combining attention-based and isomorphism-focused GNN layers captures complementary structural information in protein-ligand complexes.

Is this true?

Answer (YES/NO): NO